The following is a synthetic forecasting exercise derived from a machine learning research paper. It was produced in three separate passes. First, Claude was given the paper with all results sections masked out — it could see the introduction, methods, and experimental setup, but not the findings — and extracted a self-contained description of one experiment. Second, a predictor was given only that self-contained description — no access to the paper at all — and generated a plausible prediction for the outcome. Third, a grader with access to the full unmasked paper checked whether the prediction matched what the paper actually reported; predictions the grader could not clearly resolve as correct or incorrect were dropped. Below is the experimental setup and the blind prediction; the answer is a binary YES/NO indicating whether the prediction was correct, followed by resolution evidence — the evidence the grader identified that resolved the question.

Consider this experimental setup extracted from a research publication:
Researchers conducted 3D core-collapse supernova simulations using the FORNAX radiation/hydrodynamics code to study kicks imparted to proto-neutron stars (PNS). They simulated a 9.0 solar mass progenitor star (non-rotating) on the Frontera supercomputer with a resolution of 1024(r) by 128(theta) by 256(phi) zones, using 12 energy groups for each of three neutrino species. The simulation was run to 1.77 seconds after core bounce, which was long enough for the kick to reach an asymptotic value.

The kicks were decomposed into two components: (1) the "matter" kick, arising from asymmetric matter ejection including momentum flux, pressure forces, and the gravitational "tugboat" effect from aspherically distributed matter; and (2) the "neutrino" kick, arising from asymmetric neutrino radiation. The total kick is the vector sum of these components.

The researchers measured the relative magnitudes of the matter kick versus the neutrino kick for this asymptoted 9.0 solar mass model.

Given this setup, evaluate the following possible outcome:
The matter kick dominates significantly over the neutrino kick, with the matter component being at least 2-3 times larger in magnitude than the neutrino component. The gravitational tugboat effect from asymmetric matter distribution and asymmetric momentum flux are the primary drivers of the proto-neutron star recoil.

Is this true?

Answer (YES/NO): NO